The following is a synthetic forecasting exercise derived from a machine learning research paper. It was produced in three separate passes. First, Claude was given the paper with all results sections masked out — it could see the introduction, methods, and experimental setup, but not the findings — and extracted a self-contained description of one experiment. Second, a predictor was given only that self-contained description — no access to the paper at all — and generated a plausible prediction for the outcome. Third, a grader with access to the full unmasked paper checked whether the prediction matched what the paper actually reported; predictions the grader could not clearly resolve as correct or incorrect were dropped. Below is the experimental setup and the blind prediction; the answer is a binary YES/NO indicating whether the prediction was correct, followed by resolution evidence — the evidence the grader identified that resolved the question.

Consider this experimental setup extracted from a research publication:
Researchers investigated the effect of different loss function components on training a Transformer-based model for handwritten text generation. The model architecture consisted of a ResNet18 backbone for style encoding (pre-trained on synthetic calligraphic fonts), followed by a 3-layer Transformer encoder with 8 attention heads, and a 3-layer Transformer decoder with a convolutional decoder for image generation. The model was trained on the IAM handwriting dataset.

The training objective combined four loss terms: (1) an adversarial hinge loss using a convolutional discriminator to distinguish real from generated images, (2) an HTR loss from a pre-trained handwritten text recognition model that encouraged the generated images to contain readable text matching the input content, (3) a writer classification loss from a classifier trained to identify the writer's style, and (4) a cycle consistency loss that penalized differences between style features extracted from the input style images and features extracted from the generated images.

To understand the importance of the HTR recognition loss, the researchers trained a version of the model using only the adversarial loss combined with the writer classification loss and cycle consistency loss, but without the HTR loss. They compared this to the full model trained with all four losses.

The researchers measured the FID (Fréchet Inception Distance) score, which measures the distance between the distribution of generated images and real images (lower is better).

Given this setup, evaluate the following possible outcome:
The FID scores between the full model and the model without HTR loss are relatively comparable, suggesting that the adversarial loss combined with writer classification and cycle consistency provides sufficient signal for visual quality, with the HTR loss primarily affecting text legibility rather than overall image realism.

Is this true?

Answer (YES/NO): NO